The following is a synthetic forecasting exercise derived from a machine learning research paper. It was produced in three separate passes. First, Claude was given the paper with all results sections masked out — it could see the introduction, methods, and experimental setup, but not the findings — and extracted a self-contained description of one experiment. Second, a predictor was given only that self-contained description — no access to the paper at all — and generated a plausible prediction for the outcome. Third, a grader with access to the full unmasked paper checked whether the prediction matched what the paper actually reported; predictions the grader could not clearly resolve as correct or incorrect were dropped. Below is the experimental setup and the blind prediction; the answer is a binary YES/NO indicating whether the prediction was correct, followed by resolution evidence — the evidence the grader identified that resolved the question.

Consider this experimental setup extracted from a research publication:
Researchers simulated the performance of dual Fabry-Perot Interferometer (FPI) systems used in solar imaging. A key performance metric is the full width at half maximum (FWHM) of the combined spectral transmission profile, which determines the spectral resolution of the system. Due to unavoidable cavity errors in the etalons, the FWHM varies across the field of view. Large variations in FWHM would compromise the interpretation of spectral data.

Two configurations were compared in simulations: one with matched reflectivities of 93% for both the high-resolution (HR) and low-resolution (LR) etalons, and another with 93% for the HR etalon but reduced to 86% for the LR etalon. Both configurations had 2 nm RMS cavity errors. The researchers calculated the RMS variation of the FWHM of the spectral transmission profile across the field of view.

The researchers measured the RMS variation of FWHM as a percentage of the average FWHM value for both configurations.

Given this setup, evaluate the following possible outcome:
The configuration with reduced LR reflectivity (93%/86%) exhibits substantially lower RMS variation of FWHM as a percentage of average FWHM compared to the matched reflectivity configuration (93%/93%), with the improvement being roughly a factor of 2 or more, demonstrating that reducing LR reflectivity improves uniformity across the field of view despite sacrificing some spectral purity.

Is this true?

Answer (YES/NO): YES